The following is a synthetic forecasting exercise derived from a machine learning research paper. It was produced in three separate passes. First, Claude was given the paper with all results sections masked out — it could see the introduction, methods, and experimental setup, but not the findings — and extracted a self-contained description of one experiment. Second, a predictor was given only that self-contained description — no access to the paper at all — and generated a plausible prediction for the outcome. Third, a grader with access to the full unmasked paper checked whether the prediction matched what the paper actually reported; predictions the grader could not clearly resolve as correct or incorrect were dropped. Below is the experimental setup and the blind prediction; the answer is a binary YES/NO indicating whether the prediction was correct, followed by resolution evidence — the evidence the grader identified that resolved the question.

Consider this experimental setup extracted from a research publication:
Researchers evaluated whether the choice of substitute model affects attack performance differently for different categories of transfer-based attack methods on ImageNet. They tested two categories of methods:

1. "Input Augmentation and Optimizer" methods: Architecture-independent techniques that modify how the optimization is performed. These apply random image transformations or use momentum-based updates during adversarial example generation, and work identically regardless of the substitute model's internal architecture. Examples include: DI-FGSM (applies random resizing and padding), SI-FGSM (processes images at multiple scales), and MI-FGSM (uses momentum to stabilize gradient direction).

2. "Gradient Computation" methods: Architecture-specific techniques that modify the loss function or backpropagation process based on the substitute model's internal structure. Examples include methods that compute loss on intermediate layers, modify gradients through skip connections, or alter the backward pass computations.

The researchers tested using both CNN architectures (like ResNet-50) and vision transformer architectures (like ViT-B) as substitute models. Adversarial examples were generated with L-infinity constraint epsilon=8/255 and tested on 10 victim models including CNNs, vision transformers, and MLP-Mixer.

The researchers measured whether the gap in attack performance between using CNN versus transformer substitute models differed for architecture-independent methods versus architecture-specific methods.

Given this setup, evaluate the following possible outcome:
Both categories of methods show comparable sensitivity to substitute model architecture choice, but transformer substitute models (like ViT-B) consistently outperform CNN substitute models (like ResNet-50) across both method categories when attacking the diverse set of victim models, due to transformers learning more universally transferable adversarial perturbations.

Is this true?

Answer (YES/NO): NO